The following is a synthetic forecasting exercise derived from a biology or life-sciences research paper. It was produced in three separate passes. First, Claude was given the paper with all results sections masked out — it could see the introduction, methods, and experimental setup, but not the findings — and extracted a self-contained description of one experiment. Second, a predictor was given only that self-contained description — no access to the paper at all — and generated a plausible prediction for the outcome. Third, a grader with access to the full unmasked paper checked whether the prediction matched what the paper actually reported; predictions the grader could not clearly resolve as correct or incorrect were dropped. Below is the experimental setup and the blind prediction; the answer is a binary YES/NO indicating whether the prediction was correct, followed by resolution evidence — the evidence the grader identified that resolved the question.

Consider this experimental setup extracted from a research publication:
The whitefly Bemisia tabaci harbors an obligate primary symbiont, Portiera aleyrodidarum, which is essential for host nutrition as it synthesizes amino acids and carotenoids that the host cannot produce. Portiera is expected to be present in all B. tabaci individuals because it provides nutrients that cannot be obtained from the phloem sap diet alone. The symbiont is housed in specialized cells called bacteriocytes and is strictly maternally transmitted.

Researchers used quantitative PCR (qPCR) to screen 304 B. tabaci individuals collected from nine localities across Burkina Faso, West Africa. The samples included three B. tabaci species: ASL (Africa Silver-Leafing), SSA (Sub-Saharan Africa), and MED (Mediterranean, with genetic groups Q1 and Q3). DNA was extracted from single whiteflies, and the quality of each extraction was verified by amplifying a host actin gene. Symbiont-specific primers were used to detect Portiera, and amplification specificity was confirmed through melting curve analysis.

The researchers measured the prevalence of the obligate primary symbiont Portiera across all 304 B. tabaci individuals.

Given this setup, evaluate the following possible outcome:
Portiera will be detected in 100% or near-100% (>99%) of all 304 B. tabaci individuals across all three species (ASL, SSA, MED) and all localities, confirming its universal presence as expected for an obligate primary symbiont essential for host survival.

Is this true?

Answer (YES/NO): NO